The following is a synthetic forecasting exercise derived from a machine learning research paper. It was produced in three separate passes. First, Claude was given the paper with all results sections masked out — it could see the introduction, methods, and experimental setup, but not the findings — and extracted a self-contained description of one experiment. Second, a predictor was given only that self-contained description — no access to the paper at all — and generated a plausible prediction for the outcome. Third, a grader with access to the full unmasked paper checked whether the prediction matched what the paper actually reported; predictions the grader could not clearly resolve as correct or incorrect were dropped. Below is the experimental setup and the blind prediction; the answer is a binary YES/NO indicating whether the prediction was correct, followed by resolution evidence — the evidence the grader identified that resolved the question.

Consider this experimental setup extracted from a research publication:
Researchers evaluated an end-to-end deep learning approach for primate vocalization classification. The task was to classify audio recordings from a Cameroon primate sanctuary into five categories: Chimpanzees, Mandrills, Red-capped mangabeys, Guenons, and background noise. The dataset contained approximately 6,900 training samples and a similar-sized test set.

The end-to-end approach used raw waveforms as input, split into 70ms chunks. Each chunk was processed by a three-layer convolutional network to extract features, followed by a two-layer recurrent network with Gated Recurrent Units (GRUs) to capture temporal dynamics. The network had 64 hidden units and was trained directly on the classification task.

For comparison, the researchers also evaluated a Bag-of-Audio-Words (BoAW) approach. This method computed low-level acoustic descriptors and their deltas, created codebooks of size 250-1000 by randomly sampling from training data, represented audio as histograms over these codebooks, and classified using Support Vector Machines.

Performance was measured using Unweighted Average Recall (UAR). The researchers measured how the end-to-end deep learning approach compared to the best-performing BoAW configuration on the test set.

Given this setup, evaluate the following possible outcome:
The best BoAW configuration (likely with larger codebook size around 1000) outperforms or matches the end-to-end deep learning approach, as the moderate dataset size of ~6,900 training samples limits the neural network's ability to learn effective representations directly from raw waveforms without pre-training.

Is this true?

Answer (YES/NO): YES